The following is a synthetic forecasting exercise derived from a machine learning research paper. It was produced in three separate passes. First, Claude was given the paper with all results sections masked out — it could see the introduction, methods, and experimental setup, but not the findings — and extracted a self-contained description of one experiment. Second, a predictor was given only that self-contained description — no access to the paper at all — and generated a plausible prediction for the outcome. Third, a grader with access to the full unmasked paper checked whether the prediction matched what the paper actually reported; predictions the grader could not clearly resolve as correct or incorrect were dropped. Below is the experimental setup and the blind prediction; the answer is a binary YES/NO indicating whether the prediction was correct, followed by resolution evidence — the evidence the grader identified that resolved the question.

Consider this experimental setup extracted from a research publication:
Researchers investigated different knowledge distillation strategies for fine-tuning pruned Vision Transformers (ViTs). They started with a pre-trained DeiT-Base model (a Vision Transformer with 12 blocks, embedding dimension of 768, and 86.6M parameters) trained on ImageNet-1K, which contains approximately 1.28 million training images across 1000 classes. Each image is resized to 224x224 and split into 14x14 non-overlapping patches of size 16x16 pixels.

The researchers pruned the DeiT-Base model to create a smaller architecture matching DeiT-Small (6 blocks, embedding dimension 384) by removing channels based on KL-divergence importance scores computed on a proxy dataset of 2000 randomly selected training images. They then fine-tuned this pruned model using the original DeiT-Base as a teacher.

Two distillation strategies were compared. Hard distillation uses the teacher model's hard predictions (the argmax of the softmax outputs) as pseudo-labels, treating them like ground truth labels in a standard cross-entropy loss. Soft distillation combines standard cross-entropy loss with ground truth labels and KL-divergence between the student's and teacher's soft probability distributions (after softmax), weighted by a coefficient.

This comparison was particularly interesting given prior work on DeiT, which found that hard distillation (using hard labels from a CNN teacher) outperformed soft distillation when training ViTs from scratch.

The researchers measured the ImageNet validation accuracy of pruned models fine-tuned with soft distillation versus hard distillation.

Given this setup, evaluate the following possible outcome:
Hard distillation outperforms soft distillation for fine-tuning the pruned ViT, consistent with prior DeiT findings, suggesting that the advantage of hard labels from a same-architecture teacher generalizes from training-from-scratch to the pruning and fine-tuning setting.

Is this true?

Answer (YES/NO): NO